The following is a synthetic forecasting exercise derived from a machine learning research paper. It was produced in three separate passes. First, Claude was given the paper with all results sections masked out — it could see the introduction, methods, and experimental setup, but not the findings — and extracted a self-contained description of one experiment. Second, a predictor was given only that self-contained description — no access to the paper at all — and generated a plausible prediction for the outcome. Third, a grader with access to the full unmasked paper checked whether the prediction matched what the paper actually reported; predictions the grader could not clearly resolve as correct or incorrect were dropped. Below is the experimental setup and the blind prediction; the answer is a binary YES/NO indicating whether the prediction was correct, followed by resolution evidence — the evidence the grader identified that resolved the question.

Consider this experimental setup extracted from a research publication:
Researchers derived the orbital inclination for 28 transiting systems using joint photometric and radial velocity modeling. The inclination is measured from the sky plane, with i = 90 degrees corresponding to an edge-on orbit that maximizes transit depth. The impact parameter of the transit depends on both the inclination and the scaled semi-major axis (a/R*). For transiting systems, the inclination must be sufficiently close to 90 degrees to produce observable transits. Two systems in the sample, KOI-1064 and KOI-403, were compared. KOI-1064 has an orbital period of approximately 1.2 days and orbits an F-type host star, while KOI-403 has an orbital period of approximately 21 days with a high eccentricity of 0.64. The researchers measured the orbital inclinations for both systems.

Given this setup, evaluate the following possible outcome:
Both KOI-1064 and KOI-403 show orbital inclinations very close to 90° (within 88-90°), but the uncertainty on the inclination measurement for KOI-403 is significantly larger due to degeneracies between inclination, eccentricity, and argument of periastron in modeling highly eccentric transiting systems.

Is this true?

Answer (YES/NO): NO